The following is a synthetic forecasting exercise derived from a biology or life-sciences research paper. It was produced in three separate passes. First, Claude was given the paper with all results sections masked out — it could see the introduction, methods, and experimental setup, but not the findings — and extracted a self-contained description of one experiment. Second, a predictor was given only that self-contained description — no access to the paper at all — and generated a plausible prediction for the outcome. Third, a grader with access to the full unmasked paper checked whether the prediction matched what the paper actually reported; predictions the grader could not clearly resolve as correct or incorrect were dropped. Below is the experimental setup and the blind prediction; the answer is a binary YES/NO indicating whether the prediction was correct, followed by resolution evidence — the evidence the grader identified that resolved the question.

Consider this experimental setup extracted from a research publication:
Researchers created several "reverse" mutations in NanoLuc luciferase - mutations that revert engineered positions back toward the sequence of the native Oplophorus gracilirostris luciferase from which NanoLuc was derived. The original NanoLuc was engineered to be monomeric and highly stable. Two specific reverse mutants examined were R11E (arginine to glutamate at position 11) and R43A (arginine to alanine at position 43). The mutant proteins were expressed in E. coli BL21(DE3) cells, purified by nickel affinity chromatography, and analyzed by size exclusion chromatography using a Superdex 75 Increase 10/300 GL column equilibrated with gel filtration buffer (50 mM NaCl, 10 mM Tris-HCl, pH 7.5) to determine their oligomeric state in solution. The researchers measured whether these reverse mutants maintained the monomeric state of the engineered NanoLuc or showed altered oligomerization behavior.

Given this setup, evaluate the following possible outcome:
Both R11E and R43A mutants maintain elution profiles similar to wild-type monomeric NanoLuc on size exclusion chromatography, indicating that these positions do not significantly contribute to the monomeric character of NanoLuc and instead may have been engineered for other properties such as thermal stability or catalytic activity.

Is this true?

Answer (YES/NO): NO